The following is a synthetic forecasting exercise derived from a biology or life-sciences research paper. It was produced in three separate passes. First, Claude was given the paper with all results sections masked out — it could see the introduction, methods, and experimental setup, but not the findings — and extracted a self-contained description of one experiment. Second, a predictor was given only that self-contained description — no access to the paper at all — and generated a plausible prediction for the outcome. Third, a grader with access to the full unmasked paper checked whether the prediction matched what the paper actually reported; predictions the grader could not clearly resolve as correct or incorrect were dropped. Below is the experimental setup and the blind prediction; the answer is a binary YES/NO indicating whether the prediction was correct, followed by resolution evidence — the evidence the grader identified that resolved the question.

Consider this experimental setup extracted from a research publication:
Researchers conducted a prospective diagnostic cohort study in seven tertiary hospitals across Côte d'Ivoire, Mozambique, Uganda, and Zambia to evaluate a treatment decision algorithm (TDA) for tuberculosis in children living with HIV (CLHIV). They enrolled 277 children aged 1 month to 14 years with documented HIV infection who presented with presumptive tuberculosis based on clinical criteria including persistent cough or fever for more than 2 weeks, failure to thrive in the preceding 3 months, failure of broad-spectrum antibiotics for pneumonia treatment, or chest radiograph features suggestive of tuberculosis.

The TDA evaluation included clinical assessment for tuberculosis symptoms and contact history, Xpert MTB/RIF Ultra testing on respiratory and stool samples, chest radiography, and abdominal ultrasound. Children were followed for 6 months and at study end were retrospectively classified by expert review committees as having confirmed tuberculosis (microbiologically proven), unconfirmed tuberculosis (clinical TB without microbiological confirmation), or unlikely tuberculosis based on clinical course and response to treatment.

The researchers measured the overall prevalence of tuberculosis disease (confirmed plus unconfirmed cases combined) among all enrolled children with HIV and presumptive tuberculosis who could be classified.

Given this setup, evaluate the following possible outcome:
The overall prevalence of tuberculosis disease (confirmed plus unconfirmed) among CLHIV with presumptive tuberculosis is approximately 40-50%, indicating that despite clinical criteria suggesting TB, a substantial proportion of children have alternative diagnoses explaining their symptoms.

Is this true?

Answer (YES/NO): NO